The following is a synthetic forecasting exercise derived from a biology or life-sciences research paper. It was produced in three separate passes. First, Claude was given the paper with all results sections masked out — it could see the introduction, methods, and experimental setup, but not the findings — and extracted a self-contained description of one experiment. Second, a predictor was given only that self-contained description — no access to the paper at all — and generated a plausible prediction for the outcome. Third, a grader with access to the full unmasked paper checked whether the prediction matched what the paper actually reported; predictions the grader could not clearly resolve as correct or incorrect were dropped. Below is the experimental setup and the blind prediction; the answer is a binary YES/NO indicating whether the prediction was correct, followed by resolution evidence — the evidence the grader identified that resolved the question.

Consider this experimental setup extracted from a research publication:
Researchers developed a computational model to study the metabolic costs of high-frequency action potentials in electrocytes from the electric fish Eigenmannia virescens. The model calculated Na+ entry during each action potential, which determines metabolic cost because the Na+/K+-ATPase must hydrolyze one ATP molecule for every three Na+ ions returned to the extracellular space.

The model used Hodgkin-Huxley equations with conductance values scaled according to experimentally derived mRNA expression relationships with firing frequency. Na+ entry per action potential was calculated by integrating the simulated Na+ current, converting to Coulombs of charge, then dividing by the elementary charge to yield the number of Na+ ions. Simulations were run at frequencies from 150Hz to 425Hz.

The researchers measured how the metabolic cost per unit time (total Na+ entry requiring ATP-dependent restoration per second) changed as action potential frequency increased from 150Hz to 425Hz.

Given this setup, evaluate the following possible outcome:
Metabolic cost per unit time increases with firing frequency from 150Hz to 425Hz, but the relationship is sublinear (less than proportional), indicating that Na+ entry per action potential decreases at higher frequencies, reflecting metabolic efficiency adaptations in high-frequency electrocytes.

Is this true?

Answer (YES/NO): NO